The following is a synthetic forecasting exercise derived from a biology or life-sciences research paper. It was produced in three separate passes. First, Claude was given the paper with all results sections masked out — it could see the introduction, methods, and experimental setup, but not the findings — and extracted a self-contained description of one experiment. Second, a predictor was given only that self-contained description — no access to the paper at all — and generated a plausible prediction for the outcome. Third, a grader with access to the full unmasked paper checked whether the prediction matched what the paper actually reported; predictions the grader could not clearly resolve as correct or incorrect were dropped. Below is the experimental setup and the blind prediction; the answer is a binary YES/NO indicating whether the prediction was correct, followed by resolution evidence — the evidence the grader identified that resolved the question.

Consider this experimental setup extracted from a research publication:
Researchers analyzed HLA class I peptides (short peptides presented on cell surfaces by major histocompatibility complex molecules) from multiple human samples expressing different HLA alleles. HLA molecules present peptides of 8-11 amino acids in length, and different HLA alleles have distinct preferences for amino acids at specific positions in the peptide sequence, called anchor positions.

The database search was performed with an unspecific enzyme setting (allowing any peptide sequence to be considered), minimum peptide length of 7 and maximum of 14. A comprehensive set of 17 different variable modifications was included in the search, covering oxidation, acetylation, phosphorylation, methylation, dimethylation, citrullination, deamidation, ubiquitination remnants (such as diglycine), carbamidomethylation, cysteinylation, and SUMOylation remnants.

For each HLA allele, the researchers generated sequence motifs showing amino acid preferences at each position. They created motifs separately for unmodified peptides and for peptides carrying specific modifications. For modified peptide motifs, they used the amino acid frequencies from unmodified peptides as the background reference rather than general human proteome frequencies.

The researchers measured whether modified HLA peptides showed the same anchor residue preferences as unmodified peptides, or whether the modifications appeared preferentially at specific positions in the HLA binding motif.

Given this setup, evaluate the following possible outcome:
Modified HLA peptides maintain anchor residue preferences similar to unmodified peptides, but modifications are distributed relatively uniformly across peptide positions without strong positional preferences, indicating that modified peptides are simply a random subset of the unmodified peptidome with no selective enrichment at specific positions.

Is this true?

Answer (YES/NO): NO